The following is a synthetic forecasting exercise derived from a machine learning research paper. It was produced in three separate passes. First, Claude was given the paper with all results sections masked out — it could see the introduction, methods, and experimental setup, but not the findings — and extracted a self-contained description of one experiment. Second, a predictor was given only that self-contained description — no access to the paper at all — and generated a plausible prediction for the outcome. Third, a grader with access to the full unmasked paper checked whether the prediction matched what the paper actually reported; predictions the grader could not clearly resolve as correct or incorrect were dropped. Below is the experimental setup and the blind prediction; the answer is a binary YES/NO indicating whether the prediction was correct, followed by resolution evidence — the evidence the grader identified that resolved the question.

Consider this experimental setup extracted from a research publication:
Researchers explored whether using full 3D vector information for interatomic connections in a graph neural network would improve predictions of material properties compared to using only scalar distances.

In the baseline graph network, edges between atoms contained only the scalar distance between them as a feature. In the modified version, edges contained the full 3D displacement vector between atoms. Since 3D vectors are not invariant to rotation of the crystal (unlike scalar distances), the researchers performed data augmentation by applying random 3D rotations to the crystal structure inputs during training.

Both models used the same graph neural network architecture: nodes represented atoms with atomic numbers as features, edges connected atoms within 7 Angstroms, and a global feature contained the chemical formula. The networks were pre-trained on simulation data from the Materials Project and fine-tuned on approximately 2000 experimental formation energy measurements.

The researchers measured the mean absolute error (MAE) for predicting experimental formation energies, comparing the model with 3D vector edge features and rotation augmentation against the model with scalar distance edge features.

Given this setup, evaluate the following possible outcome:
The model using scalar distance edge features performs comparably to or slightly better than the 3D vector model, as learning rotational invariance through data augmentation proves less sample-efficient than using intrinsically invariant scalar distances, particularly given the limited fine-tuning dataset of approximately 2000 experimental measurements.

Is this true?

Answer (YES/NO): YES